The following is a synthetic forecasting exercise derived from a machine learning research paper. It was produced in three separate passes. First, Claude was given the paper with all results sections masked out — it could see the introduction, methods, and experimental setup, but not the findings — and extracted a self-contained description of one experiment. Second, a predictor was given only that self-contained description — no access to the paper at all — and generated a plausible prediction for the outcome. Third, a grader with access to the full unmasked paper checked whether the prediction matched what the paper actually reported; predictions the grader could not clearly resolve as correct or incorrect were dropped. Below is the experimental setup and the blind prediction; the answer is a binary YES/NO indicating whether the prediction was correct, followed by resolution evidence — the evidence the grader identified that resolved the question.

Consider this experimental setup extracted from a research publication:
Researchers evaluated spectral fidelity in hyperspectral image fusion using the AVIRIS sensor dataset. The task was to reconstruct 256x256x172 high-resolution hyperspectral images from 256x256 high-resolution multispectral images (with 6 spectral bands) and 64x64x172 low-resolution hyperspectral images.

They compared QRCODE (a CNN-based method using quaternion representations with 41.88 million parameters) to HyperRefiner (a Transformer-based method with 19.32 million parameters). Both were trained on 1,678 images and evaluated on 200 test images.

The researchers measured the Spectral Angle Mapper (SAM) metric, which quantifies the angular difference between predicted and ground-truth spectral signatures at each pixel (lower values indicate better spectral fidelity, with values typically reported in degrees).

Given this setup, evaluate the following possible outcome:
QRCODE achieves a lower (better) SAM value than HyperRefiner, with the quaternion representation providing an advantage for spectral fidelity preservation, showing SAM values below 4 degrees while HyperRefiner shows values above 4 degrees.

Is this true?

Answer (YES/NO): NO